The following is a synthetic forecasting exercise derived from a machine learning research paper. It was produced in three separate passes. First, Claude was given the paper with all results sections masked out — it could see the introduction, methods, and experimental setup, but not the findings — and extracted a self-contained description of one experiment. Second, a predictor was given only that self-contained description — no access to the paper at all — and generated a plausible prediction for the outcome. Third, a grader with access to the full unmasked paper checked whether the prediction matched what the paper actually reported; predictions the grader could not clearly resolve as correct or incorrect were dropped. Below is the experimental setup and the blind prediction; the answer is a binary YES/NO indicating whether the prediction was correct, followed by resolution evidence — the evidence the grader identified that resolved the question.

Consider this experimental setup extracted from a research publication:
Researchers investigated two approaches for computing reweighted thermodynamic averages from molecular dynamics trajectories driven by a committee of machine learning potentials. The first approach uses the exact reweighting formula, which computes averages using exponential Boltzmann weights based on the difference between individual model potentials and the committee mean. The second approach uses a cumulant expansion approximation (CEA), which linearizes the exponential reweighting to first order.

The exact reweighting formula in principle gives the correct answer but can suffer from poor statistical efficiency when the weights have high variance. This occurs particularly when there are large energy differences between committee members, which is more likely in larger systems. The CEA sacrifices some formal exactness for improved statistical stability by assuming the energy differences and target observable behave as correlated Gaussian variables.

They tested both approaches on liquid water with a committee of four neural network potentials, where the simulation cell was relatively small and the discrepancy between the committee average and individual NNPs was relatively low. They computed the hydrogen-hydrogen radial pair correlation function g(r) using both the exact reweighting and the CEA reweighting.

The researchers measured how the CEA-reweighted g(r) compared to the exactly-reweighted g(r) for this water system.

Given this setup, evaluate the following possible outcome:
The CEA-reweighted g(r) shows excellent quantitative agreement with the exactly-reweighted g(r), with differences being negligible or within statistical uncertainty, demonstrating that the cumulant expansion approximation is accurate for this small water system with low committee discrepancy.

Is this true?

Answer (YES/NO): YES